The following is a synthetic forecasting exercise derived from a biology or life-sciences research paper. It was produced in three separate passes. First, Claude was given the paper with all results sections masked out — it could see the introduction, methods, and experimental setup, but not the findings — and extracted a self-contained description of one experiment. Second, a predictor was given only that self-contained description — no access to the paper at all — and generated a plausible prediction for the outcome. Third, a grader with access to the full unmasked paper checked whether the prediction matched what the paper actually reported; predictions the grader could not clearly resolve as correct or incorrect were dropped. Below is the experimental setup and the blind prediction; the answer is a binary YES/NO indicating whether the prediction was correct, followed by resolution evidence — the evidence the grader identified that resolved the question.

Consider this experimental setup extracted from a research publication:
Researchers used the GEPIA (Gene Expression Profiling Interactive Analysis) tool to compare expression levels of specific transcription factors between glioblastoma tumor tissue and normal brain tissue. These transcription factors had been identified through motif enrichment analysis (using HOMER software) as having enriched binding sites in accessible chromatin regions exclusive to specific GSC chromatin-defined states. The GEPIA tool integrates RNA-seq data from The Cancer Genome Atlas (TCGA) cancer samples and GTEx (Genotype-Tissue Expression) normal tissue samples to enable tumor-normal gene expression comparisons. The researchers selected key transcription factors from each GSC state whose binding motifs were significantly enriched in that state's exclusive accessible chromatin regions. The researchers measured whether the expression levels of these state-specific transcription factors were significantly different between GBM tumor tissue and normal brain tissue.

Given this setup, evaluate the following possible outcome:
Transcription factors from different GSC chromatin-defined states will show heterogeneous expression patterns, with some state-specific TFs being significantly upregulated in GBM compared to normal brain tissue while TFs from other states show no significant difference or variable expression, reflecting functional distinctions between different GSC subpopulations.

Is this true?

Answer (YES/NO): NO